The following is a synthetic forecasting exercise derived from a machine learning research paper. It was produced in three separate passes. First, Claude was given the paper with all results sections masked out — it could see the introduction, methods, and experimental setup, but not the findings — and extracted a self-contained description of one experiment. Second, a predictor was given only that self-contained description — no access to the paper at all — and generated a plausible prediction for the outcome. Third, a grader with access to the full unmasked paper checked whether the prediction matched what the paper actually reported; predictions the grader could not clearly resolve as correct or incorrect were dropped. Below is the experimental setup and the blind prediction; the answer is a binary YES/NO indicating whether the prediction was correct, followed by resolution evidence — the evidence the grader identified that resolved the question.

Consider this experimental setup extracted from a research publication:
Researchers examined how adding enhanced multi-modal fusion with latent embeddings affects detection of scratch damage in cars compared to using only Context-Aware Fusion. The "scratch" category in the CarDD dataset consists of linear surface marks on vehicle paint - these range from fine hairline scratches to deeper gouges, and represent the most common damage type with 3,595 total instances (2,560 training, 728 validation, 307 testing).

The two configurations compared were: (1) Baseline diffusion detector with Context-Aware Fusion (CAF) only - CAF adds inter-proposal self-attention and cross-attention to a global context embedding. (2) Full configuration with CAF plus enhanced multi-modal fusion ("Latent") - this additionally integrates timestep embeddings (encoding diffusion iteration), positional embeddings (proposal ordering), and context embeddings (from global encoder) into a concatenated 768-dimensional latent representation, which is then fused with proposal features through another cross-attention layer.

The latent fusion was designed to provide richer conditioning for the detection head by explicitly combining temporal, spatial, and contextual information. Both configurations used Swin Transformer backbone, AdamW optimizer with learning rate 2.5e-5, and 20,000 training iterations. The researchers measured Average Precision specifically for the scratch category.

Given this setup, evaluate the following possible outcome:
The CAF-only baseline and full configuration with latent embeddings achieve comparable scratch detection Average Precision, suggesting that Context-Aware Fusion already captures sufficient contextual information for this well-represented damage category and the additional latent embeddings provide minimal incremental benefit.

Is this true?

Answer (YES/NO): NO